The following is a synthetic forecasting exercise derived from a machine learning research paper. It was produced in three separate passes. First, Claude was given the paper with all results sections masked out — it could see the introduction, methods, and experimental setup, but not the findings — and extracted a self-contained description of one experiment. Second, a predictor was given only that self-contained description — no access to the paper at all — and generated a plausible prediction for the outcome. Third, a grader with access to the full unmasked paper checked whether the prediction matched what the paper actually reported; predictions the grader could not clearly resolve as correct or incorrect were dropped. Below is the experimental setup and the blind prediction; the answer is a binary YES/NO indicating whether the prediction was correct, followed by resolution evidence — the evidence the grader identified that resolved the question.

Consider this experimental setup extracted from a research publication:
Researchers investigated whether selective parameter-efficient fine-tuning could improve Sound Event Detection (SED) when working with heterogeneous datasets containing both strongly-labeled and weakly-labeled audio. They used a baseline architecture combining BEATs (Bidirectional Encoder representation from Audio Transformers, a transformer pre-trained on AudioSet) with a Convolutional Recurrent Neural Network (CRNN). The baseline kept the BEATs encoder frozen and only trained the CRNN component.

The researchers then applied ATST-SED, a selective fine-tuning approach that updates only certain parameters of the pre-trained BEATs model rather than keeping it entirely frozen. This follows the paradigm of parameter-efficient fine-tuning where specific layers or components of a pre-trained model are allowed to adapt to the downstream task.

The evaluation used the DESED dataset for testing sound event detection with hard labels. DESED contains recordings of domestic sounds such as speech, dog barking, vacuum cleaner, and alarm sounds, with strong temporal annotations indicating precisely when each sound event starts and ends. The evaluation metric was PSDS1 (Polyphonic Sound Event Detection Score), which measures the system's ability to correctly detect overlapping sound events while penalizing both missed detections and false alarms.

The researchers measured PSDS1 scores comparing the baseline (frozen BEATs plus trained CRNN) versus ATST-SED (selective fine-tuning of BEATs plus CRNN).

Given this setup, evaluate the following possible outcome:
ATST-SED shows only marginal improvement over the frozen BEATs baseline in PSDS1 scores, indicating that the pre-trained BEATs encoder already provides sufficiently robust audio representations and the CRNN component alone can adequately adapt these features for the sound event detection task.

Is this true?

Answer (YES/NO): NO